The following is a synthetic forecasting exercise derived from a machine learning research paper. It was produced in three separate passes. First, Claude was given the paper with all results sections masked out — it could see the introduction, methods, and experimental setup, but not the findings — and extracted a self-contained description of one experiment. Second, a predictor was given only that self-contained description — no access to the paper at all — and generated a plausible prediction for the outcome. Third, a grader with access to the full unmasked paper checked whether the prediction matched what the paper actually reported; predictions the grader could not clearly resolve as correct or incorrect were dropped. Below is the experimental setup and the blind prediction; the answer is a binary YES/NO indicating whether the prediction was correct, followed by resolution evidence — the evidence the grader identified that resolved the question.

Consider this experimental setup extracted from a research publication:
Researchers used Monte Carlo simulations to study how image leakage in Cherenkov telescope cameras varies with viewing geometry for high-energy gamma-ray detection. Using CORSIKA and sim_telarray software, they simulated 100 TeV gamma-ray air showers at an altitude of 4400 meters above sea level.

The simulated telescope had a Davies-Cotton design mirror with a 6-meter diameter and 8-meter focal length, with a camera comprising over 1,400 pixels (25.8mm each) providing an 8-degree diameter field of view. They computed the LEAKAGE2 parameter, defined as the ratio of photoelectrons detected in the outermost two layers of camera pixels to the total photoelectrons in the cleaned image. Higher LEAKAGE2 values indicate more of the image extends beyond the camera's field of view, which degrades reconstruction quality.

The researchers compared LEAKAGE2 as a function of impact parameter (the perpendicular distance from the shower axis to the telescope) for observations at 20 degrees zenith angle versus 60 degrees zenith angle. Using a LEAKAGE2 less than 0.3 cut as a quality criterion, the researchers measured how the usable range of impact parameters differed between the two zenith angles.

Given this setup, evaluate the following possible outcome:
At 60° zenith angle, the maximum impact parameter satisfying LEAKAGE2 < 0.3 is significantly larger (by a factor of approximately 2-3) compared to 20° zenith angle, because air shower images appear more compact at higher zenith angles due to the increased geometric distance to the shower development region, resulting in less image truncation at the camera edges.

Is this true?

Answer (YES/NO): YES